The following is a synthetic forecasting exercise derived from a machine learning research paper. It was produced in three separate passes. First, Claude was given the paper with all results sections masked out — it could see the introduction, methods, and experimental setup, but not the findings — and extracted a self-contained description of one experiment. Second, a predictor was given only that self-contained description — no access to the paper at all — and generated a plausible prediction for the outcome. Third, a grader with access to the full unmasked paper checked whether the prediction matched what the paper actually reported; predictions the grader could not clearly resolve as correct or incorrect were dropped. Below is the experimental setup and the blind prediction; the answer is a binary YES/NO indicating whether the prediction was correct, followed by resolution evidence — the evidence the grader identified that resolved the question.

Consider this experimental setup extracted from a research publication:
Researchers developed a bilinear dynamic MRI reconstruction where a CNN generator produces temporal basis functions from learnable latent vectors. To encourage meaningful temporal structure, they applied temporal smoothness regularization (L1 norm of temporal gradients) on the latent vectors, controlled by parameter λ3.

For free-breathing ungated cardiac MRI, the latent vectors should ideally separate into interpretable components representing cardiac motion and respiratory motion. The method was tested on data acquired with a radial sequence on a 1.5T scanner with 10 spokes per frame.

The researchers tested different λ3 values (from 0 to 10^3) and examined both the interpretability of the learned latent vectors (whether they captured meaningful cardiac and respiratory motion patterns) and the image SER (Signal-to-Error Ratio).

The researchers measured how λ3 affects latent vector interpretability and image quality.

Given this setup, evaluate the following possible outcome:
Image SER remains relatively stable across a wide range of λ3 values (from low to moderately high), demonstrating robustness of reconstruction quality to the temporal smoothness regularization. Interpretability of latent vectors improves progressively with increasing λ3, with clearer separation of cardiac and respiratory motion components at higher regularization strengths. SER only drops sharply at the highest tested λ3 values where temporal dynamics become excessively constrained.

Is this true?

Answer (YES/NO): NO